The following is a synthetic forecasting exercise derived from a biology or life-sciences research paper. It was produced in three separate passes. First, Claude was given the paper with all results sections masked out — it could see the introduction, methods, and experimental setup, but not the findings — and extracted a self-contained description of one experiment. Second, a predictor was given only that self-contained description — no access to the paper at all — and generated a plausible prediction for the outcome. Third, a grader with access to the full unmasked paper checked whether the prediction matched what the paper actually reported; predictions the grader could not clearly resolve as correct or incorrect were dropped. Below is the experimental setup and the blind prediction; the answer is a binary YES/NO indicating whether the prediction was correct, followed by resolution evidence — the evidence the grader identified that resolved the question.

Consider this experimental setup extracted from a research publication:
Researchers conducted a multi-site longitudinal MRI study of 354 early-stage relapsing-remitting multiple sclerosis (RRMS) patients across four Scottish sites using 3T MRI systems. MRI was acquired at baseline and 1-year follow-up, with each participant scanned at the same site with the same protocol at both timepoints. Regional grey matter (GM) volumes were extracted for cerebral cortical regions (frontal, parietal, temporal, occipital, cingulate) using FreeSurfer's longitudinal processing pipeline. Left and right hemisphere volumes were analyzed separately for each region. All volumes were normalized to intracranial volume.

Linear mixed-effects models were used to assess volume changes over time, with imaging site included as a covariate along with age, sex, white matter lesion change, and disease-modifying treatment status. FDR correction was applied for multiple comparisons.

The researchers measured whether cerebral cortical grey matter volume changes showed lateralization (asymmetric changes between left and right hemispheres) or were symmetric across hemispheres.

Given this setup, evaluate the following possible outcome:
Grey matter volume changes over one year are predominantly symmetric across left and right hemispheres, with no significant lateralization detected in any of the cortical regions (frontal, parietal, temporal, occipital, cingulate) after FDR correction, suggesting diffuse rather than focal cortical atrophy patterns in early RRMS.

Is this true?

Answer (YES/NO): NO